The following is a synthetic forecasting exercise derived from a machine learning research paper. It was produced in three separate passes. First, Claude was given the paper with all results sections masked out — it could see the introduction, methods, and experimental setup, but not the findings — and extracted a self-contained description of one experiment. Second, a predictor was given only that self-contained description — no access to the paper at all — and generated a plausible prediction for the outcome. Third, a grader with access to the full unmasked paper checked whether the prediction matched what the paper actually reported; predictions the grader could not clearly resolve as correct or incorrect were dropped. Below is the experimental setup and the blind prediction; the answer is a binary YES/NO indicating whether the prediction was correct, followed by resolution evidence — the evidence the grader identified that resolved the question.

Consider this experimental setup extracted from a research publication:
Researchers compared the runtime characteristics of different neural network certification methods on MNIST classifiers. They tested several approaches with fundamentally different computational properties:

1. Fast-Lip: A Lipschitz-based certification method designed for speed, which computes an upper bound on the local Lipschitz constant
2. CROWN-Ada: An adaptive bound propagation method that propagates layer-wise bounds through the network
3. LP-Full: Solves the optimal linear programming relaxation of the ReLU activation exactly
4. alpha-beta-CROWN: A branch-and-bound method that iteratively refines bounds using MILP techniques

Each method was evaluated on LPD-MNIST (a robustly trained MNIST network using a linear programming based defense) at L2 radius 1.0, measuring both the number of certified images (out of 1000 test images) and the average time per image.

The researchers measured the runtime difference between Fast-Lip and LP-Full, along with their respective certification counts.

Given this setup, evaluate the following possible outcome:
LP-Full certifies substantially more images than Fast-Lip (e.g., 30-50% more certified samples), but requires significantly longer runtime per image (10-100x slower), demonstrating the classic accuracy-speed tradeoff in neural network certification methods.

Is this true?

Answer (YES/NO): NO